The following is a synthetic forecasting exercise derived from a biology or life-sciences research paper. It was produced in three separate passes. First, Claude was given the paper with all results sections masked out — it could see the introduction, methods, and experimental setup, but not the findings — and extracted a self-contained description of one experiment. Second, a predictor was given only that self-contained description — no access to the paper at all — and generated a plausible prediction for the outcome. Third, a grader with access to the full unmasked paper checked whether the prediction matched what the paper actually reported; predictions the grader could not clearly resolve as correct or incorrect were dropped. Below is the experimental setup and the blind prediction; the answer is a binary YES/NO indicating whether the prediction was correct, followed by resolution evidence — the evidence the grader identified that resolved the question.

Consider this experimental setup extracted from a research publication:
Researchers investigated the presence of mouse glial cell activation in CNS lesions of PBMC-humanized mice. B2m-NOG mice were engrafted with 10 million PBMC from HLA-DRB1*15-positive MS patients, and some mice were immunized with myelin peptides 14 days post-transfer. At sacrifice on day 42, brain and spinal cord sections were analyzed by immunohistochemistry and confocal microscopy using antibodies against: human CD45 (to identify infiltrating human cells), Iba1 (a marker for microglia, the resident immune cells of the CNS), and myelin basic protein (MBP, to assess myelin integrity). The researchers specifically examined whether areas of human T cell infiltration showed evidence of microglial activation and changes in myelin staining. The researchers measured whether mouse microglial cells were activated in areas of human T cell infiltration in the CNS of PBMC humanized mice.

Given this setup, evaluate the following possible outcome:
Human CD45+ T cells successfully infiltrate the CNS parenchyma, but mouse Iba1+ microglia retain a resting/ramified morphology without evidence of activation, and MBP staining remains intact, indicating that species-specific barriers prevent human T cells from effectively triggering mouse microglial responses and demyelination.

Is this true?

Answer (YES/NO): NO